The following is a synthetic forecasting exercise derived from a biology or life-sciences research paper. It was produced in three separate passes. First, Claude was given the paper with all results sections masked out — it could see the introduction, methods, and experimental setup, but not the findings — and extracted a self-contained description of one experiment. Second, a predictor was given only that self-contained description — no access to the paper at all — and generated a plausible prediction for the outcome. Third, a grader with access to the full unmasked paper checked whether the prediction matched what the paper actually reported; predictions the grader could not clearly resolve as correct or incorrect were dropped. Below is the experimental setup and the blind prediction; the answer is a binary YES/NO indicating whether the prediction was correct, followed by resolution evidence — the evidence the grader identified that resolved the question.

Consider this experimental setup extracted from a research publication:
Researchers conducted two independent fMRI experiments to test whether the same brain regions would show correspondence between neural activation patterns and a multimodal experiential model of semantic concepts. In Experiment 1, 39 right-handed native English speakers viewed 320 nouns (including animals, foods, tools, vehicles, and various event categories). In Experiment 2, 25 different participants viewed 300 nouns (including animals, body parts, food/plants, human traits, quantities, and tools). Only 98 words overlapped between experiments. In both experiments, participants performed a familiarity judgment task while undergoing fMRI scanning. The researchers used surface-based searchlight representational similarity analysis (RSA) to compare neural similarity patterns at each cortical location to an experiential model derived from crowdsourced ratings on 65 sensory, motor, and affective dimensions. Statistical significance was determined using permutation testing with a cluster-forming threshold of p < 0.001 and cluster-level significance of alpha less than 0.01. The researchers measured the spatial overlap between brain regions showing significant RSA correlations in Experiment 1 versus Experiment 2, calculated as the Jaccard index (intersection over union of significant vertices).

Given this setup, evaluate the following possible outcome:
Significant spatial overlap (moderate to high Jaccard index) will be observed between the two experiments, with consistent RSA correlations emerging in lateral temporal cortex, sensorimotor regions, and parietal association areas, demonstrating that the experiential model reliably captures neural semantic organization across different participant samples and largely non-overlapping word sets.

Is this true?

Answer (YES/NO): YES